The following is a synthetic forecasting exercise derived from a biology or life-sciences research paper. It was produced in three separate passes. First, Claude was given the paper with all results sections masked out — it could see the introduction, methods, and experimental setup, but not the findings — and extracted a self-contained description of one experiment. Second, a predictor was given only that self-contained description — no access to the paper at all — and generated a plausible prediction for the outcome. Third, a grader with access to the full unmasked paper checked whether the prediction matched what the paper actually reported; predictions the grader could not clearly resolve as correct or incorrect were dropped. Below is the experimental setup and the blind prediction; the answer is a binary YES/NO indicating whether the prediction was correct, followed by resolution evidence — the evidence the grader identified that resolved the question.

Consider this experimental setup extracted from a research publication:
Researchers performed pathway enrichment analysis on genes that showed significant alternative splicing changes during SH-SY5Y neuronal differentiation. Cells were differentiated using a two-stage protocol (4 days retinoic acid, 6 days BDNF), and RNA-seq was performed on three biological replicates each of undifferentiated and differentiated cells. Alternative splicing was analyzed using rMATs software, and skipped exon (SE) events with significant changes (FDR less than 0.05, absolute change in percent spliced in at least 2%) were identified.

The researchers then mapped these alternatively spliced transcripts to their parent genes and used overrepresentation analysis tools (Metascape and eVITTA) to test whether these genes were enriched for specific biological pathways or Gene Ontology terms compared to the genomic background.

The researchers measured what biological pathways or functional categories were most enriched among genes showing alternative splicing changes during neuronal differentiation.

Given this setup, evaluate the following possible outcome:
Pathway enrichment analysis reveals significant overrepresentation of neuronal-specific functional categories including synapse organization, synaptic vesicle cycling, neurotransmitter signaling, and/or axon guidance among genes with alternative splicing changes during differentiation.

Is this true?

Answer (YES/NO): NO